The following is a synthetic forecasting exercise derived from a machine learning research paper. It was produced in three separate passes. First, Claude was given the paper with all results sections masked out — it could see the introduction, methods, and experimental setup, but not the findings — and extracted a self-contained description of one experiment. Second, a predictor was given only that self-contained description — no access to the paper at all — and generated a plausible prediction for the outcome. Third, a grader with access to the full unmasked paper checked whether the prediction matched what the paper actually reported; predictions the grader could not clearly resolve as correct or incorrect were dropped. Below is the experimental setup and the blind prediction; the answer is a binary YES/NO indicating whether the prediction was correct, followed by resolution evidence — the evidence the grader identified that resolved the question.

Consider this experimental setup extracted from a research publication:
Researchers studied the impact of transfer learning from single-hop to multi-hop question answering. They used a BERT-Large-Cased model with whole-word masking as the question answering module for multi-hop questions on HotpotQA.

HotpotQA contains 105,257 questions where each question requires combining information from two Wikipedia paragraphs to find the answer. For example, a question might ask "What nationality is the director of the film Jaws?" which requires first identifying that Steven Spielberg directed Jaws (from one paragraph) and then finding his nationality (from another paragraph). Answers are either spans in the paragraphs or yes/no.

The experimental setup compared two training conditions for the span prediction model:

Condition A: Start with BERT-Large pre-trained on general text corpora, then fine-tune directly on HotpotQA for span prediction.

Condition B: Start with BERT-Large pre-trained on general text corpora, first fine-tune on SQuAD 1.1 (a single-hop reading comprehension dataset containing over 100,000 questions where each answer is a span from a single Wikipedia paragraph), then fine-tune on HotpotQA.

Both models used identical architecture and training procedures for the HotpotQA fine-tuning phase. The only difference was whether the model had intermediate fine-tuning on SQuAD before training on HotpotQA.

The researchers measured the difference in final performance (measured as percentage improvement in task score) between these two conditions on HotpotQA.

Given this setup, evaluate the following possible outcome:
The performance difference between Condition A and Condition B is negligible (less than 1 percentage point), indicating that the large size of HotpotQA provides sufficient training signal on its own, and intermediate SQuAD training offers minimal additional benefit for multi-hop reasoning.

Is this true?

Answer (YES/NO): YES